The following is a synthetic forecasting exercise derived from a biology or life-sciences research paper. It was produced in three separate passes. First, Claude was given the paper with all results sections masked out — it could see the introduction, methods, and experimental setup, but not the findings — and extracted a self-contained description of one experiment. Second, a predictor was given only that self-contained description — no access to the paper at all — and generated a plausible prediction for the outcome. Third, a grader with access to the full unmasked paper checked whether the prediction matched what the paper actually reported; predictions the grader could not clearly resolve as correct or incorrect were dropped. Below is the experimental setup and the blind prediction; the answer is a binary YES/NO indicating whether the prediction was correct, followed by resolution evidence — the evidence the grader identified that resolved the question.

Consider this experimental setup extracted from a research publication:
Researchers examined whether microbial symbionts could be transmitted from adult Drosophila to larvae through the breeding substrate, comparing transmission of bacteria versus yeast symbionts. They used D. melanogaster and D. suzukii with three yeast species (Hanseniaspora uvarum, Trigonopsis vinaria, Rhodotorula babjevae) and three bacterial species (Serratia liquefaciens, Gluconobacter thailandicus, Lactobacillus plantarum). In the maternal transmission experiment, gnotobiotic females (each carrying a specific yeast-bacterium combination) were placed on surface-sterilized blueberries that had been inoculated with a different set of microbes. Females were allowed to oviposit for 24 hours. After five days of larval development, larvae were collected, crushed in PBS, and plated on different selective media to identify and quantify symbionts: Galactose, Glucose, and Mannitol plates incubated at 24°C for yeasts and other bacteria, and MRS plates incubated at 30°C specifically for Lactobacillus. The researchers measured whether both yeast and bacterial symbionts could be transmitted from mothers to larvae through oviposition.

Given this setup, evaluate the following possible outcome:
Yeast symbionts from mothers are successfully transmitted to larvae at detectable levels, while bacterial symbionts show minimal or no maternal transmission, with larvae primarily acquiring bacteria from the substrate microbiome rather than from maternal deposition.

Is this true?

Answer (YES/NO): NO